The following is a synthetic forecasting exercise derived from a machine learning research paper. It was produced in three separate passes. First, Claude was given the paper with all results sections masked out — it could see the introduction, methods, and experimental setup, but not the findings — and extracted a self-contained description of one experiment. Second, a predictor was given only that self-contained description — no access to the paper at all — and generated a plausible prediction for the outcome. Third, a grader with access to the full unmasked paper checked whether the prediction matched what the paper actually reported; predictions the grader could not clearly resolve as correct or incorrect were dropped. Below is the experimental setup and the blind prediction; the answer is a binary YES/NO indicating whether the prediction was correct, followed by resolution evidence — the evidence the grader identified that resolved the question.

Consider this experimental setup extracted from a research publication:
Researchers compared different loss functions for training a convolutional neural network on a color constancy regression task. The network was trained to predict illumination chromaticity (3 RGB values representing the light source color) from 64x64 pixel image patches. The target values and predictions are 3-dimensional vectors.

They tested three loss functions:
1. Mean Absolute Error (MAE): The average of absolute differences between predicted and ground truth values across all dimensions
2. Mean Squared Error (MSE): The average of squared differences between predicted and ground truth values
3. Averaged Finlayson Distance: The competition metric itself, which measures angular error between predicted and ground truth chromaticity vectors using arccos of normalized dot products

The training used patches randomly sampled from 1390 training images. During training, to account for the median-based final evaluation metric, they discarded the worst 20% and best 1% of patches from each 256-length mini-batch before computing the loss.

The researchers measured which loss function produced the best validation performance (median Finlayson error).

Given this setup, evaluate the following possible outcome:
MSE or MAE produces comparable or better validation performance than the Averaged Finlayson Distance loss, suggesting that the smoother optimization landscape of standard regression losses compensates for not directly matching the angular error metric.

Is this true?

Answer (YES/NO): YES